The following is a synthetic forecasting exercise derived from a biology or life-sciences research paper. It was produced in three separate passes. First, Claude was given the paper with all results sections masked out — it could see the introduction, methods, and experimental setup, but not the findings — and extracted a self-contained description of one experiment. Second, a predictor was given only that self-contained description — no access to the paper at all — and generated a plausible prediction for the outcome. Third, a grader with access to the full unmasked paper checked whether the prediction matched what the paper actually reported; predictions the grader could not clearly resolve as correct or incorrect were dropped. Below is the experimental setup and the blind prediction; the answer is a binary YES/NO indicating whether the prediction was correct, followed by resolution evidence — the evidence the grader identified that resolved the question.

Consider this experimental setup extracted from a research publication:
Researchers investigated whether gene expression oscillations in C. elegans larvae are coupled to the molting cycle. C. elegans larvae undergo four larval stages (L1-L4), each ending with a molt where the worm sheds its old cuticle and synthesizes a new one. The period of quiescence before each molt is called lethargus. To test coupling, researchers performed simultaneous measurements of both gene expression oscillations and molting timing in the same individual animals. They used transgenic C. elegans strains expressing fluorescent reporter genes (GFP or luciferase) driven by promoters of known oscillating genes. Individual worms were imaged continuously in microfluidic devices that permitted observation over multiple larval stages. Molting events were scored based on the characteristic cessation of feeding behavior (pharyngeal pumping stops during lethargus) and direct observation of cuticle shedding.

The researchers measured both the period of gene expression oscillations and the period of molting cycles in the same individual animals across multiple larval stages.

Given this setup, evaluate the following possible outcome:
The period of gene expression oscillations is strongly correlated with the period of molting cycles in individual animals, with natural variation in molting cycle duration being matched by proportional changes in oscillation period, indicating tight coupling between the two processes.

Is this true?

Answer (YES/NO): YES